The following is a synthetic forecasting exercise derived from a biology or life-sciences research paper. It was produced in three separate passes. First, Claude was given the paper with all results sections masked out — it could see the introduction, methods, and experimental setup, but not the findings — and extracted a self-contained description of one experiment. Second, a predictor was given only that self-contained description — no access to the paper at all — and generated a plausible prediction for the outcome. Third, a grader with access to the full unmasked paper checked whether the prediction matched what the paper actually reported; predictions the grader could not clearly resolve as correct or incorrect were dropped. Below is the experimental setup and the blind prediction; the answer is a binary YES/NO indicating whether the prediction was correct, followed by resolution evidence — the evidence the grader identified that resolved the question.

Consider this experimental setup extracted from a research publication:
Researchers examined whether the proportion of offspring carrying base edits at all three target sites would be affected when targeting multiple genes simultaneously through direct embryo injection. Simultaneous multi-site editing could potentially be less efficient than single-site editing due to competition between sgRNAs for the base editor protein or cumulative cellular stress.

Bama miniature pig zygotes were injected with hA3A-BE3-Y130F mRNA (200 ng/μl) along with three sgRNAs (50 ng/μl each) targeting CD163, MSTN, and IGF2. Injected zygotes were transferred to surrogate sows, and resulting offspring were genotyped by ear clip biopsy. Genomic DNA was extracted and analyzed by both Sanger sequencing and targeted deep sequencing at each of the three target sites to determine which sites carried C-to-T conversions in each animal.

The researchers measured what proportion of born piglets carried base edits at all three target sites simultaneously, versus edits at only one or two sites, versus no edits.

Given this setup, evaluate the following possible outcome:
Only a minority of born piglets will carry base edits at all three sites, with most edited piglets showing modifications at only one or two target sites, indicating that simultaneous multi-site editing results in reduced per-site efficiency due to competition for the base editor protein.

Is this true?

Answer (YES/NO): NO